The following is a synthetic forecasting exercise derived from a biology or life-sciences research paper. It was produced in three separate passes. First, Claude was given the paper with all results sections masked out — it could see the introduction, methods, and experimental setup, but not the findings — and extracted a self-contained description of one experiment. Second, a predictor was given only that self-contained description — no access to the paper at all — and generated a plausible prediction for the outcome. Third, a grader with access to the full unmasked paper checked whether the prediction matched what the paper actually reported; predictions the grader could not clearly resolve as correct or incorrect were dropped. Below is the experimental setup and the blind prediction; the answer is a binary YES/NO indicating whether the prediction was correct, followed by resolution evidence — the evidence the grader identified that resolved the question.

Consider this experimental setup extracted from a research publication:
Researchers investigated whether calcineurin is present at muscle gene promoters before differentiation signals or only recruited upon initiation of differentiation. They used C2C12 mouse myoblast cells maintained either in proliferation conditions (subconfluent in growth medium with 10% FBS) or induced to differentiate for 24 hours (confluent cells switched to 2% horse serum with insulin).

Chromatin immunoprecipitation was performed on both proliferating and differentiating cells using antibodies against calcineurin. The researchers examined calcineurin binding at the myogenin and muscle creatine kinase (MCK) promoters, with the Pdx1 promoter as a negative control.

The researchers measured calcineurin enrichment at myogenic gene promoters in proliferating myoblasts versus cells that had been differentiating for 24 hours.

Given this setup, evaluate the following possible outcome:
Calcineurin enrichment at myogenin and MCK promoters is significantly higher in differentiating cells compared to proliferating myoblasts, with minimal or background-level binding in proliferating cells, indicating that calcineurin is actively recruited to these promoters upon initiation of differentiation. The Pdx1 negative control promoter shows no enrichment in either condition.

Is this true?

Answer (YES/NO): YES